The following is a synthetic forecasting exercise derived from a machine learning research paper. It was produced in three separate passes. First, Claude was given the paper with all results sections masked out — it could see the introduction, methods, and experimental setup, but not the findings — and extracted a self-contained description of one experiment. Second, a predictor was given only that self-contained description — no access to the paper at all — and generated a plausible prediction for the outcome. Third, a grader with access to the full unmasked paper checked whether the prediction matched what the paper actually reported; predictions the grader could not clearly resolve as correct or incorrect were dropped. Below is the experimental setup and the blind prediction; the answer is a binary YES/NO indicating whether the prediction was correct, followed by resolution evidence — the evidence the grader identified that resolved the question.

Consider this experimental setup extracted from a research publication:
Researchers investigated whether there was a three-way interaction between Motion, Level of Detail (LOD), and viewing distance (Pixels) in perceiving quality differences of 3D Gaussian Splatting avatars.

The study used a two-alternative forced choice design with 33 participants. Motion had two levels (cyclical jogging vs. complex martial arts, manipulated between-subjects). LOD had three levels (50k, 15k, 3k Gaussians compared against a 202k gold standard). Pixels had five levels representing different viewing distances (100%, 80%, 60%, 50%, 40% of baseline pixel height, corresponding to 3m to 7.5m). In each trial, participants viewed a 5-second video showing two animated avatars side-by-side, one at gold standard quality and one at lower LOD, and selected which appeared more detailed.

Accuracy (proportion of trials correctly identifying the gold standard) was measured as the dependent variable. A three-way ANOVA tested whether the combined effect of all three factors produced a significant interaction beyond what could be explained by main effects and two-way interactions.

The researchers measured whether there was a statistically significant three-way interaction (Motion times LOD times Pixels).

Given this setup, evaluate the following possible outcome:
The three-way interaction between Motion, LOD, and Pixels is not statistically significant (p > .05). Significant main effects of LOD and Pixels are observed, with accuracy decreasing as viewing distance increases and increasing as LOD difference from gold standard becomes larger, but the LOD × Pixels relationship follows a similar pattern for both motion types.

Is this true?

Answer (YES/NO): NO